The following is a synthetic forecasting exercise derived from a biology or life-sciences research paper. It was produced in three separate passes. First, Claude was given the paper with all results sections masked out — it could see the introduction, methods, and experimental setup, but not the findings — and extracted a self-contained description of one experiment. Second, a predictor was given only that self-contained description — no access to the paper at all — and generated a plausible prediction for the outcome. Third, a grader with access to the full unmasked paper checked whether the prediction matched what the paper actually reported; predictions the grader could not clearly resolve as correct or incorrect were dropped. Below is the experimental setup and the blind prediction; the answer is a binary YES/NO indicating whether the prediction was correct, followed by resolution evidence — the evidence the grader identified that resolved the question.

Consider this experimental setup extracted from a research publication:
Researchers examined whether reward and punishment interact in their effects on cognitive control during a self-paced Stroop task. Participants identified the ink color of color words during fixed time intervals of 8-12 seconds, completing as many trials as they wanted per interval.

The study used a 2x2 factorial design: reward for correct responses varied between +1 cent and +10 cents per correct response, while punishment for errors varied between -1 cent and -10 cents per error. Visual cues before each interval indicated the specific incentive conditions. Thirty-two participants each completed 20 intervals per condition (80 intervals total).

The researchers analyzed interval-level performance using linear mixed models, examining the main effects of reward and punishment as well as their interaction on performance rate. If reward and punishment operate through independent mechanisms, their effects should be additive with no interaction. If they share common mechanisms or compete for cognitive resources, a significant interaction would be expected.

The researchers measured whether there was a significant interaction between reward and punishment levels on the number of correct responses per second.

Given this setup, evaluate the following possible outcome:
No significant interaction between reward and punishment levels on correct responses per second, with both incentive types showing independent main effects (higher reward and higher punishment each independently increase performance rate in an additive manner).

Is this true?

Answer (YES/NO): NO